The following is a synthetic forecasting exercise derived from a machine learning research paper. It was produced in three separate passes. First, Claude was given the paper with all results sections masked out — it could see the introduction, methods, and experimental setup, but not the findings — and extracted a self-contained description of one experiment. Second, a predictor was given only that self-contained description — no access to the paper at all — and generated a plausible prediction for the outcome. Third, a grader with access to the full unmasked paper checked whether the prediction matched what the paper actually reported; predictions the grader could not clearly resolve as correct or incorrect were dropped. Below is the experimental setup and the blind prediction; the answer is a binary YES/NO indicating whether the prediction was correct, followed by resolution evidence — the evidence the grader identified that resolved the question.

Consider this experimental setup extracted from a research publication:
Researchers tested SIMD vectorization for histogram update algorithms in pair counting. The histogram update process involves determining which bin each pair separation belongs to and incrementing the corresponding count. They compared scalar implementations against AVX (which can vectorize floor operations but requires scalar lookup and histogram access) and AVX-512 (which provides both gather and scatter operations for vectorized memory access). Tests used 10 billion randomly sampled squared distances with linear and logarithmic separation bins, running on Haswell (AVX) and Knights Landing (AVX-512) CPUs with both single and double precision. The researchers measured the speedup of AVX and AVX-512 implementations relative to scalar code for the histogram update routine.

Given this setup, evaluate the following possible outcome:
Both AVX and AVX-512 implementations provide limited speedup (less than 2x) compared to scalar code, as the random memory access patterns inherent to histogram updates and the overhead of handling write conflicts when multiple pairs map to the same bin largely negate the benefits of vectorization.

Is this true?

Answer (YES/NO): NO